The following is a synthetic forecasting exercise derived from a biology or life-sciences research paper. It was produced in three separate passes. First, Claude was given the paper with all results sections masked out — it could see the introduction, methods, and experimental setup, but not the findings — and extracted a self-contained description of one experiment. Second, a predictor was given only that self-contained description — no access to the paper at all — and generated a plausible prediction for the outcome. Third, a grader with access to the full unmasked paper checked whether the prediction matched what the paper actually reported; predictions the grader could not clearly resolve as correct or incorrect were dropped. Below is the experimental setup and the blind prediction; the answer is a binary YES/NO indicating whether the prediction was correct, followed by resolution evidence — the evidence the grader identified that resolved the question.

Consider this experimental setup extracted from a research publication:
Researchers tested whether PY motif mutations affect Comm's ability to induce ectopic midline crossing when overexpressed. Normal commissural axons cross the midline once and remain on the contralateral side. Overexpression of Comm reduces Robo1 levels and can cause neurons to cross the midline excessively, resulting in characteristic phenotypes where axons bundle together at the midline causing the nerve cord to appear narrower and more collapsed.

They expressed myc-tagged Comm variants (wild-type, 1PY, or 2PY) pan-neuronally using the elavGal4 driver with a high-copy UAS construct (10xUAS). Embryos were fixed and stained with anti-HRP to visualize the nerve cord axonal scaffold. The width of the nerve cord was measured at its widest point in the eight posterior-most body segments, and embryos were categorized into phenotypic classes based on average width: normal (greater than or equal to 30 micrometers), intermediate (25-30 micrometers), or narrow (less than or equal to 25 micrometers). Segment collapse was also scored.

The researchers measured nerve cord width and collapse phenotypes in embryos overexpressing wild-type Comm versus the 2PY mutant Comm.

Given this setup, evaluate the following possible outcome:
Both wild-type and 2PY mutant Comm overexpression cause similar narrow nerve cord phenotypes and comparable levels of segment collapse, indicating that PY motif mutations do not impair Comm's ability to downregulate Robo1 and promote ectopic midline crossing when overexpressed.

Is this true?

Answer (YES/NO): NO